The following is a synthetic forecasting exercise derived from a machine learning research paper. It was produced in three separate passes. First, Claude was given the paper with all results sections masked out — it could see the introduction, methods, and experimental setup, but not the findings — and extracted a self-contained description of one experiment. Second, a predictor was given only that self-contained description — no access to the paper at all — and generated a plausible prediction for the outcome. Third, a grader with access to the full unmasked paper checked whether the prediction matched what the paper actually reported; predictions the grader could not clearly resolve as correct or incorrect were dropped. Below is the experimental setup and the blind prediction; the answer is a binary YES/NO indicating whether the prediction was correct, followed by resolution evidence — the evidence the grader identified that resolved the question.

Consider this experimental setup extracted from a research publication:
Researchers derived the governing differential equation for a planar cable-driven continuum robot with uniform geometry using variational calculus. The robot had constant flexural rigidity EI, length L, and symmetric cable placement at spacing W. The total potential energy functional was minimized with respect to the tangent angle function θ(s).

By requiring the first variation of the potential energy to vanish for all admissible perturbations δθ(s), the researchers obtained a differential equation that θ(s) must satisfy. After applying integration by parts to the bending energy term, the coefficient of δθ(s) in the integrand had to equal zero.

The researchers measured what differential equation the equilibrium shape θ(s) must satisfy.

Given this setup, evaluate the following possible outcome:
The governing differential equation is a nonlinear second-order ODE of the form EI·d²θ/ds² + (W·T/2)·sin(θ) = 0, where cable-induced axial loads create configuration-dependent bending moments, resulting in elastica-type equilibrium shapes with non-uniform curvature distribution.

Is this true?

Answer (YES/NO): NO